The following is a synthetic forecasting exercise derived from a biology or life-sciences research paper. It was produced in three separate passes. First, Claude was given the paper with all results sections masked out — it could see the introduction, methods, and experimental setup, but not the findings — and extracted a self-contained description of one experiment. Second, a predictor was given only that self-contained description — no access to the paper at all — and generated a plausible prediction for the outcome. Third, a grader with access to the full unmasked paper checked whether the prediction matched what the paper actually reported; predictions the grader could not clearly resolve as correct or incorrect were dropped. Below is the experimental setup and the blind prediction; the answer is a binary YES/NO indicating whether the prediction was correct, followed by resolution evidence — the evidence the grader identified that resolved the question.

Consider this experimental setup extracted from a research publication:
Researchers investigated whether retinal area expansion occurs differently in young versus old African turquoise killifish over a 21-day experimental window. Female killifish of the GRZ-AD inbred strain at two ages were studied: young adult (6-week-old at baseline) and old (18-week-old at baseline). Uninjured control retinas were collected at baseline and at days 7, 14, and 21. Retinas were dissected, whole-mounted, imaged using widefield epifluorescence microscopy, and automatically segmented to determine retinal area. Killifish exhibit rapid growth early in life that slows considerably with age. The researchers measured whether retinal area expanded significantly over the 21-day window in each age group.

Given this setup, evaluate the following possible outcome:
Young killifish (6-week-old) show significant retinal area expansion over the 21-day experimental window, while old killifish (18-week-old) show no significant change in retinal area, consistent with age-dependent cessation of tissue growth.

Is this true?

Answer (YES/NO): YES